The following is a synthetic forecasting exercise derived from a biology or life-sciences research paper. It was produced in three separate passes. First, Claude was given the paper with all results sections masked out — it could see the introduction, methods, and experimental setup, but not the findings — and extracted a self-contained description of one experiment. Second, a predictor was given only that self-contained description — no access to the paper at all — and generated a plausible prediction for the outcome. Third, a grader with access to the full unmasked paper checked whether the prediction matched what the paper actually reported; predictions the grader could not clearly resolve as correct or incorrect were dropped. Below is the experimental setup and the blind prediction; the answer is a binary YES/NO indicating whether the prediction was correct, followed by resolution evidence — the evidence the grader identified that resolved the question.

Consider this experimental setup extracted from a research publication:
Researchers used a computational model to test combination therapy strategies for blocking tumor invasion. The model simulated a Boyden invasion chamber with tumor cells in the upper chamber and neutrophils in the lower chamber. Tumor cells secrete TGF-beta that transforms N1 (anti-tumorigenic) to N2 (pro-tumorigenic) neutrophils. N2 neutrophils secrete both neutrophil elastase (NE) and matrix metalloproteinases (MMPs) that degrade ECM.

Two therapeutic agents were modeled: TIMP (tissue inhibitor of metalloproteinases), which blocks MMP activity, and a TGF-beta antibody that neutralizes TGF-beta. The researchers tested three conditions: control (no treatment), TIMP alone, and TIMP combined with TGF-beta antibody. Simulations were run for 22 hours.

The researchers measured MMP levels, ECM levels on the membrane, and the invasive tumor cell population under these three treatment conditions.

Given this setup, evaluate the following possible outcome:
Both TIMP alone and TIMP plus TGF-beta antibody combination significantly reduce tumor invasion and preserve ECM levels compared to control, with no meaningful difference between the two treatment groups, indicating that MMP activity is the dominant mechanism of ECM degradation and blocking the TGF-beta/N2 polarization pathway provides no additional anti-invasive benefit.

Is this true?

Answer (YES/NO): NO